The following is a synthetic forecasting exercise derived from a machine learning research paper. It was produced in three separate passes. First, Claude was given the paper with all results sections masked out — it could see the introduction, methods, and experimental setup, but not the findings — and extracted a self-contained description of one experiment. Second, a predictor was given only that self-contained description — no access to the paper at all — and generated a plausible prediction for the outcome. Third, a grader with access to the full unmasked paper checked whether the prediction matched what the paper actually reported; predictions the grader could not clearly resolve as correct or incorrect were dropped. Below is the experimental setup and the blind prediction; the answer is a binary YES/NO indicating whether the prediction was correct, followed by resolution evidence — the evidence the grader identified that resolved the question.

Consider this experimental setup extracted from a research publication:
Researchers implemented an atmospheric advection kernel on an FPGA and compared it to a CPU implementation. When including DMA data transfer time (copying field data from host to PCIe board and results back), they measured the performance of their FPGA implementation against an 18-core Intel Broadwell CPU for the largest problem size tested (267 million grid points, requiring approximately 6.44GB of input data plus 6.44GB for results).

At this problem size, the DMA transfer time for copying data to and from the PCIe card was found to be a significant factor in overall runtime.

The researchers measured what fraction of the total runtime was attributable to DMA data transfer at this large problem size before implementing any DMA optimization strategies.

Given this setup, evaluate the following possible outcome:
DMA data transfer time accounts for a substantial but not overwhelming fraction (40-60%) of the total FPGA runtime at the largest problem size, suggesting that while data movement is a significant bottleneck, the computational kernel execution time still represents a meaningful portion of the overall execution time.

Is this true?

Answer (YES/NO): NO